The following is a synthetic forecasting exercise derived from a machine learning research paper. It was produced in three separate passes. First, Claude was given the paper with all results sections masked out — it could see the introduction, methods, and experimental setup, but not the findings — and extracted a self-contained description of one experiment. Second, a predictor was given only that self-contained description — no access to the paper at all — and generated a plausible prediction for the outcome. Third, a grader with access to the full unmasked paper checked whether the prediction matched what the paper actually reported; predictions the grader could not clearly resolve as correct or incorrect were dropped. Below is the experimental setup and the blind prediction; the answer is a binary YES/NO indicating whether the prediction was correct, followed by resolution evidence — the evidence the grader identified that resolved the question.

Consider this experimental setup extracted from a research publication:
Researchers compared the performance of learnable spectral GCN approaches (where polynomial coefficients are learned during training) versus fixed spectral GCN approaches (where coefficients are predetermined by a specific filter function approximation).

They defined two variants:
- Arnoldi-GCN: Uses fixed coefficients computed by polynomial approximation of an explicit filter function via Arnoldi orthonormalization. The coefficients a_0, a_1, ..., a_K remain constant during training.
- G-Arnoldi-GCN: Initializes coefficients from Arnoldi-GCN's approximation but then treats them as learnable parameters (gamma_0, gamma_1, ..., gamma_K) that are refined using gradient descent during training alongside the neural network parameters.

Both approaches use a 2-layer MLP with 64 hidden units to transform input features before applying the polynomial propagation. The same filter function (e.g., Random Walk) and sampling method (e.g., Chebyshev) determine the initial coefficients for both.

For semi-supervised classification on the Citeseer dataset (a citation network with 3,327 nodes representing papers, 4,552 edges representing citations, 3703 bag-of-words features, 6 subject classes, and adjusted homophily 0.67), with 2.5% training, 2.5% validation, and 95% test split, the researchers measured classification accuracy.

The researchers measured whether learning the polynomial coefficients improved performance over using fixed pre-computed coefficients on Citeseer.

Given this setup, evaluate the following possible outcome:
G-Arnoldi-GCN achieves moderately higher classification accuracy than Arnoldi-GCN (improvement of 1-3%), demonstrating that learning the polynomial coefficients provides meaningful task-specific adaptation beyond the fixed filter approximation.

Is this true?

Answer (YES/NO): YES